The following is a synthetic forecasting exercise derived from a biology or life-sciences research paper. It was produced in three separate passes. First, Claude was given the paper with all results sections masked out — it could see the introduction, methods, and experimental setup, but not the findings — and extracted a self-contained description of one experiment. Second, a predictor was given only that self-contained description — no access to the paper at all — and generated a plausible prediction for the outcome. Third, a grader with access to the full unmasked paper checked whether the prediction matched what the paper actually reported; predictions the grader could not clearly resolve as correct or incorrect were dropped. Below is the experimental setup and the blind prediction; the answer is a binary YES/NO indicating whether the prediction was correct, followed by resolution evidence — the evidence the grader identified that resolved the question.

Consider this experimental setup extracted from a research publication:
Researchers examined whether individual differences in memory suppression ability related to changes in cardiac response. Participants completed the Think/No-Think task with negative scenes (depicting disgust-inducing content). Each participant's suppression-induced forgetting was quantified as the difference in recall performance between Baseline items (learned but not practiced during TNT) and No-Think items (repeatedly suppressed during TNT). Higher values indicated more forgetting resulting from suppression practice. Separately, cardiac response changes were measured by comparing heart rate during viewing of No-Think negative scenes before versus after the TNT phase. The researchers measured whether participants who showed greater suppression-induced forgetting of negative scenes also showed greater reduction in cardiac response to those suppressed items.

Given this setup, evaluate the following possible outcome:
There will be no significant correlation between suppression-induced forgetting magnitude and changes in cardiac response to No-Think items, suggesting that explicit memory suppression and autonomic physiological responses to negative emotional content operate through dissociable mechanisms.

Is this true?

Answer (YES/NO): NO